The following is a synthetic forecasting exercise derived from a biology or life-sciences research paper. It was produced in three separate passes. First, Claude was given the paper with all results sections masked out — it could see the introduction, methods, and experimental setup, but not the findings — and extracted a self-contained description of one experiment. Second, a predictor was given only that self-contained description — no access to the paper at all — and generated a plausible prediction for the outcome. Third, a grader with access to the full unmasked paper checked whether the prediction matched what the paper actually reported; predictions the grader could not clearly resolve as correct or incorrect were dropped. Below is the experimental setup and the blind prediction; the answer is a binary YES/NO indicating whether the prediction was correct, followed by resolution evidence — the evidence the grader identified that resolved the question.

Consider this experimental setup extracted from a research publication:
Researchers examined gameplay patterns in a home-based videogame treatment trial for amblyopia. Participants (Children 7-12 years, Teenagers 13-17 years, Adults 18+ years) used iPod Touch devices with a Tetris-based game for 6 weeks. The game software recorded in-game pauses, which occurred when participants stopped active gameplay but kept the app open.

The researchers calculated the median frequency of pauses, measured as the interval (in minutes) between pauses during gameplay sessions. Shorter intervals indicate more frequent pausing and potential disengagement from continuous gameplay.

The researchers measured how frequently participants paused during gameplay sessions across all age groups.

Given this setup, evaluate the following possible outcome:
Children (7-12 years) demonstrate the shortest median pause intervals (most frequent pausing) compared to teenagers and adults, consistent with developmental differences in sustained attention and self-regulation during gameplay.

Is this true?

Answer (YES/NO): YES